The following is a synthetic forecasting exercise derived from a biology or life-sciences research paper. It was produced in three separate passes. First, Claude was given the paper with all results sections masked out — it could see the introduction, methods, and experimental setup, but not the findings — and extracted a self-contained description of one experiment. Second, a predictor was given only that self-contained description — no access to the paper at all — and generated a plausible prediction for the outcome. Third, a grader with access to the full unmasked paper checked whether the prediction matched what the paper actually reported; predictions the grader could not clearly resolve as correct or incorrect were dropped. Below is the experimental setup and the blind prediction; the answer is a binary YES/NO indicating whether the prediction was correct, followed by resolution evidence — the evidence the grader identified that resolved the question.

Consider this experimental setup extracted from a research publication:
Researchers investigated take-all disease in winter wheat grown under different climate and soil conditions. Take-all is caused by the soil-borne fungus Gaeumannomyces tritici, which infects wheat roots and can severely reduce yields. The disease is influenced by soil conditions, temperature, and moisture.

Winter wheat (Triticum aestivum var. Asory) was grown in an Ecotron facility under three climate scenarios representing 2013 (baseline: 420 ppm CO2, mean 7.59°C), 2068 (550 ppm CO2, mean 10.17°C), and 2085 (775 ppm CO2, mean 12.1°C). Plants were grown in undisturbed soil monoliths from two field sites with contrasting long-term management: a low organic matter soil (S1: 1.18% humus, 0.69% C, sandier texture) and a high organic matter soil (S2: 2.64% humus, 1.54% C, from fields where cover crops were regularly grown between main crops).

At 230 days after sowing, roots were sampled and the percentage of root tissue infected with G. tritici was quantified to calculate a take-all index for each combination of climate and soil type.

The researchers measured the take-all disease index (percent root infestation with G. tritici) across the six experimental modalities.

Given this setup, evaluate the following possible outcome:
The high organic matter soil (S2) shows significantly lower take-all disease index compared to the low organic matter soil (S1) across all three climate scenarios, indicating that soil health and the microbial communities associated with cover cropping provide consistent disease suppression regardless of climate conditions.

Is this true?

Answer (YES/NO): NO